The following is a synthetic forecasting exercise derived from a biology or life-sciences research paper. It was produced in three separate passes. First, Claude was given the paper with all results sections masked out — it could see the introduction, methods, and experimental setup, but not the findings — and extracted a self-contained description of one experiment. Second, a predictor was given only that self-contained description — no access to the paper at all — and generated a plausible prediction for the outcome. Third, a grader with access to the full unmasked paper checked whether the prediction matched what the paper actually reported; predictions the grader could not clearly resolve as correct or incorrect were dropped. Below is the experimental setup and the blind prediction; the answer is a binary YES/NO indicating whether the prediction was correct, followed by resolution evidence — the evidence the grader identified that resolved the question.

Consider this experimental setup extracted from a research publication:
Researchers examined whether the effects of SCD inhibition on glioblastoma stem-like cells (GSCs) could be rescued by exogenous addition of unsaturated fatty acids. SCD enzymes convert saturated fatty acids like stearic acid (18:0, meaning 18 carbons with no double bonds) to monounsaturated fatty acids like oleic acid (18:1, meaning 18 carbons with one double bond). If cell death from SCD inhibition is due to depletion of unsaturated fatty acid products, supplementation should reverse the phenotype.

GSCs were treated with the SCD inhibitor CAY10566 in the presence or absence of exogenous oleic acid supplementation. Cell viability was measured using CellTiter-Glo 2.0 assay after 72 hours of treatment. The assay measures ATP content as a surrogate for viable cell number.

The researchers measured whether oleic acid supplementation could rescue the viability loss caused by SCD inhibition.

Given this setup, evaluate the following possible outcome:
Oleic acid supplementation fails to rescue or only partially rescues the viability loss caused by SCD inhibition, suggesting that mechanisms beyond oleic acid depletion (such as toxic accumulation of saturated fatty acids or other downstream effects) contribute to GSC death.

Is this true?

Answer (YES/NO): NO